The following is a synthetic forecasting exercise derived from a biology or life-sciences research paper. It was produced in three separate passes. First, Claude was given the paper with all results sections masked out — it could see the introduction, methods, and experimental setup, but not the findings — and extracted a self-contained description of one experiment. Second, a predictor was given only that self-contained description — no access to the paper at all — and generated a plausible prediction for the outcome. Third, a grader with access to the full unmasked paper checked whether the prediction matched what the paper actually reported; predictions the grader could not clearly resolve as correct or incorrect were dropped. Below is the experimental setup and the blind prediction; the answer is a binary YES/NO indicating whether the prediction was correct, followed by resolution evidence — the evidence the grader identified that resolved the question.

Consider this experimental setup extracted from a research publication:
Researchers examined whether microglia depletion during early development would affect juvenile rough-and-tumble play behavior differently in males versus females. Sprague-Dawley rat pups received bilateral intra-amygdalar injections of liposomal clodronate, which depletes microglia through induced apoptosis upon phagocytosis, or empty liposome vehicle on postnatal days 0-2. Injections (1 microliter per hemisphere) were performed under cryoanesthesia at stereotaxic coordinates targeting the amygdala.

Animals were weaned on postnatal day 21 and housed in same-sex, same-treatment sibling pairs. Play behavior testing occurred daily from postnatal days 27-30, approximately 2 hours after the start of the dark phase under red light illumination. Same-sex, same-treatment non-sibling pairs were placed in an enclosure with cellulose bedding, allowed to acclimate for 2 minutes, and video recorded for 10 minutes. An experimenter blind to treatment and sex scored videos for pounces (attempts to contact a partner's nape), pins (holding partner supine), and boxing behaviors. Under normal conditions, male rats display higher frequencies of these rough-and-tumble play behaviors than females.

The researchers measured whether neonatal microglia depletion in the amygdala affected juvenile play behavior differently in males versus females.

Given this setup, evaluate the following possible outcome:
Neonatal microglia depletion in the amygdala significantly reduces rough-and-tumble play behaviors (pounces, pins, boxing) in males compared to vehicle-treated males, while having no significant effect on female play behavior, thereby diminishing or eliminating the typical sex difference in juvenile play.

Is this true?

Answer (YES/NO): NO